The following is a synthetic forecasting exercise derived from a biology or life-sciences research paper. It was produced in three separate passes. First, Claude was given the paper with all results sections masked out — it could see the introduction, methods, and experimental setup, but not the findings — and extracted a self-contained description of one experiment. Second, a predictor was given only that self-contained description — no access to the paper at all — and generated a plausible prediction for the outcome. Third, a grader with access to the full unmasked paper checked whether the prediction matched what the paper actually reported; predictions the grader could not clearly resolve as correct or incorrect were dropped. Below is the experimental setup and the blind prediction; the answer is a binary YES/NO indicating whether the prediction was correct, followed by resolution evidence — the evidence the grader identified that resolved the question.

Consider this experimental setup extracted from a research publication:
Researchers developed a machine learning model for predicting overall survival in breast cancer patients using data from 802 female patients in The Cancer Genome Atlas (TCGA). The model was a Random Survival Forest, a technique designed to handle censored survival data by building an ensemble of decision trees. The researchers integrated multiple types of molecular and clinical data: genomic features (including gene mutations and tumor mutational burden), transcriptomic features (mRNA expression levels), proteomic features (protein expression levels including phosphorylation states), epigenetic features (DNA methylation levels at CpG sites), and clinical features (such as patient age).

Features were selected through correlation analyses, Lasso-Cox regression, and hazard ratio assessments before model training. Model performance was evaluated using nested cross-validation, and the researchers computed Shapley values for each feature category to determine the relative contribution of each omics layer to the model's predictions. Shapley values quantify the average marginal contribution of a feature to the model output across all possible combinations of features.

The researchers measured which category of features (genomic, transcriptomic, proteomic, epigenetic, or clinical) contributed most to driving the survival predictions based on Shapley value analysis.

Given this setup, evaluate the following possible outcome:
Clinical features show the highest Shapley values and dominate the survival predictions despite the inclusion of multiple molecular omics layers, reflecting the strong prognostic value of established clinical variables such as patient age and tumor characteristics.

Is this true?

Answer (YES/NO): NO